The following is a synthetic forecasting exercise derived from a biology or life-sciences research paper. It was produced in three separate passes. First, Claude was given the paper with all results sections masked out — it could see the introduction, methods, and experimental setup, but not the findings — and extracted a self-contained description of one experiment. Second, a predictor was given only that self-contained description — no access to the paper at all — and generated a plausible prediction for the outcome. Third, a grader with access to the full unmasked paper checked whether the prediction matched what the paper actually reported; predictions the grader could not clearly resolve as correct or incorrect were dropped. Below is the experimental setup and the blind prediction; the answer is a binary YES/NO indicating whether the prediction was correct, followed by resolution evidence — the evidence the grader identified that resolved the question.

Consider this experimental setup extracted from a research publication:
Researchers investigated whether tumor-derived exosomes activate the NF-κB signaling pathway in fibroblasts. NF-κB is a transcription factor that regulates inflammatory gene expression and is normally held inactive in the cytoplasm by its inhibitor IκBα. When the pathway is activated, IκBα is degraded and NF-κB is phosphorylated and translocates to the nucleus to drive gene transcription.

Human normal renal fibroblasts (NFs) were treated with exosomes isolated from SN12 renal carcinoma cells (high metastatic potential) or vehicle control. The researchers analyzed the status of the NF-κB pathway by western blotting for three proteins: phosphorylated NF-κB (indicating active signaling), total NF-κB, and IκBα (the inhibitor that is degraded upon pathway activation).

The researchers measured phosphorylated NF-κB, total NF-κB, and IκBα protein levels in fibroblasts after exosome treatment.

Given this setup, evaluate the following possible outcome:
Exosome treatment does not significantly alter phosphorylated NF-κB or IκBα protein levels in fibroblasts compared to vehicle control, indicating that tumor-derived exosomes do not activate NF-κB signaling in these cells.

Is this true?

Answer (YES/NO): NO